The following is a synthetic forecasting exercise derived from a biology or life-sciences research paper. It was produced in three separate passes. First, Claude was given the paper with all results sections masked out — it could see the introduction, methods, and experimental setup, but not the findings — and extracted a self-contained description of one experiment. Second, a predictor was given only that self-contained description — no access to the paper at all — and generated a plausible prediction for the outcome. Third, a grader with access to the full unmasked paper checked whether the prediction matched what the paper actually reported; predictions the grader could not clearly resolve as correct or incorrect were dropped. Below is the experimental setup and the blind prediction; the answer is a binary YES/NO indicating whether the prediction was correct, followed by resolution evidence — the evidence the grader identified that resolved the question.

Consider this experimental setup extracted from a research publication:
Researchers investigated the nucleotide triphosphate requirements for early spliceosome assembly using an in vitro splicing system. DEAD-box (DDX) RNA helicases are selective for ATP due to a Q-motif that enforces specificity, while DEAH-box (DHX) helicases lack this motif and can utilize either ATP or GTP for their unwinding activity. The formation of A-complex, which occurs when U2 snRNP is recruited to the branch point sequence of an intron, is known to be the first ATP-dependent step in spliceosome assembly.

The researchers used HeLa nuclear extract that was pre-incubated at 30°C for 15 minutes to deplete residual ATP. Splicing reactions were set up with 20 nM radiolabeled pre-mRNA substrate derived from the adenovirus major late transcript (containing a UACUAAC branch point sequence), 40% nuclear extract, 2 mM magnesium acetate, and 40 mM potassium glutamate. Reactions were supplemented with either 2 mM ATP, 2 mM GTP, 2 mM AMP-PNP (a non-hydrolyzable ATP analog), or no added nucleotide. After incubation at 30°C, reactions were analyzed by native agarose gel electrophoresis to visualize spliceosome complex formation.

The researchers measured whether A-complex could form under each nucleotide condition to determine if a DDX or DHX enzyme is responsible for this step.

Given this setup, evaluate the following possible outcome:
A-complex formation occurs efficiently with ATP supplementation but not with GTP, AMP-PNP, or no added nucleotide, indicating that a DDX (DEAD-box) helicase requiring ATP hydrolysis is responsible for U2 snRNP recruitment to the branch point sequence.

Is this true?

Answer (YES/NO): NO